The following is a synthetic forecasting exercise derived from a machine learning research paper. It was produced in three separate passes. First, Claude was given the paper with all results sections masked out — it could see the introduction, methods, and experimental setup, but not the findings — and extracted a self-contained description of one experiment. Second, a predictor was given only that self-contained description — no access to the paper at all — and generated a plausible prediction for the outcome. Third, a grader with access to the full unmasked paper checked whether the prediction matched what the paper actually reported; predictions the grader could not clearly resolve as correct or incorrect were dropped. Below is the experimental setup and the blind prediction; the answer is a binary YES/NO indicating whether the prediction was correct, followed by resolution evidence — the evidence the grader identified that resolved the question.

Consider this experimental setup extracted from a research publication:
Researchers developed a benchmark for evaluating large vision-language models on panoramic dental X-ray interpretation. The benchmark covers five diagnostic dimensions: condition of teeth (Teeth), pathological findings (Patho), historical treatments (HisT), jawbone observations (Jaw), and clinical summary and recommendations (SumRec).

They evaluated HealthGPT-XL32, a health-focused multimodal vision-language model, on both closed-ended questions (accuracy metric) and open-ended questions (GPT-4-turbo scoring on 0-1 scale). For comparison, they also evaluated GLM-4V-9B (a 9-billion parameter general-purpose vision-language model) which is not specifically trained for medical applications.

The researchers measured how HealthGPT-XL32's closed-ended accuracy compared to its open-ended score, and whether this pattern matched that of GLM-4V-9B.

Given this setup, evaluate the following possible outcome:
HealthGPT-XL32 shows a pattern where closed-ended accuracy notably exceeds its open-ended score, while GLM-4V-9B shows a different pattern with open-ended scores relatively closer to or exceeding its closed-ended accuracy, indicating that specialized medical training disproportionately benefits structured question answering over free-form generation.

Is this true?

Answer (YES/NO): NO